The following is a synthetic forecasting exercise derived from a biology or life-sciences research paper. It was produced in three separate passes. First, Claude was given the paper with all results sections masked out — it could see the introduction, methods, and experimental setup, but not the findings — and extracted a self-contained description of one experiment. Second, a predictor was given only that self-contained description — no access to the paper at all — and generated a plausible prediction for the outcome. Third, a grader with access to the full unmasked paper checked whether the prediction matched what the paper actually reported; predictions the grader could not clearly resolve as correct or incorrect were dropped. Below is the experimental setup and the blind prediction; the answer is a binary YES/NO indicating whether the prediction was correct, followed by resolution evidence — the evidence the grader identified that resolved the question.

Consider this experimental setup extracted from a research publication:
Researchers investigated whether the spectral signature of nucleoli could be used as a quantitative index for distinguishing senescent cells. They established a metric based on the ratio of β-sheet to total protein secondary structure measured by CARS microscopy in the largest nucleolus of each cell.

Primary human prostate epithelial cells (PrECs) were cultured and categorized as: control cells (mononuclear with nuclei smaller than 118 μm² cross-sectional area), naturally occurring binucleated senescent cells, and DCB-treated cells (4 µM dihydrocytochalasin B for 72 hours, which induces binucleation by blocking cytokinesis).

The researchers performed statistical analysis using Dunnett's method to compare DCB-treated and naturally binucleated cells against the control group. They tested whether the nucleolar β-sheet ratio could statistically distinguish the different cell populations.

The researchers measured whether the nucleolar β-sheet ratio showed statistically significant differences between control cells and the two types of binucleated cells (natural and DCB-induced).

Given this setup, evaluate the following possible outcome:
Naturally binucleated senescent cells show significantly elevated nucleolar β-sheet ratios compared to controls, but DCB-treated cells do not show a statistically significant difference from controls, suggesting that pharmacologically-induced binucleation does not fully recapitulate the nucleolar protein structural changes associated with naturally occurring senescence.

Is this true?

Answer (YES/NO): NO